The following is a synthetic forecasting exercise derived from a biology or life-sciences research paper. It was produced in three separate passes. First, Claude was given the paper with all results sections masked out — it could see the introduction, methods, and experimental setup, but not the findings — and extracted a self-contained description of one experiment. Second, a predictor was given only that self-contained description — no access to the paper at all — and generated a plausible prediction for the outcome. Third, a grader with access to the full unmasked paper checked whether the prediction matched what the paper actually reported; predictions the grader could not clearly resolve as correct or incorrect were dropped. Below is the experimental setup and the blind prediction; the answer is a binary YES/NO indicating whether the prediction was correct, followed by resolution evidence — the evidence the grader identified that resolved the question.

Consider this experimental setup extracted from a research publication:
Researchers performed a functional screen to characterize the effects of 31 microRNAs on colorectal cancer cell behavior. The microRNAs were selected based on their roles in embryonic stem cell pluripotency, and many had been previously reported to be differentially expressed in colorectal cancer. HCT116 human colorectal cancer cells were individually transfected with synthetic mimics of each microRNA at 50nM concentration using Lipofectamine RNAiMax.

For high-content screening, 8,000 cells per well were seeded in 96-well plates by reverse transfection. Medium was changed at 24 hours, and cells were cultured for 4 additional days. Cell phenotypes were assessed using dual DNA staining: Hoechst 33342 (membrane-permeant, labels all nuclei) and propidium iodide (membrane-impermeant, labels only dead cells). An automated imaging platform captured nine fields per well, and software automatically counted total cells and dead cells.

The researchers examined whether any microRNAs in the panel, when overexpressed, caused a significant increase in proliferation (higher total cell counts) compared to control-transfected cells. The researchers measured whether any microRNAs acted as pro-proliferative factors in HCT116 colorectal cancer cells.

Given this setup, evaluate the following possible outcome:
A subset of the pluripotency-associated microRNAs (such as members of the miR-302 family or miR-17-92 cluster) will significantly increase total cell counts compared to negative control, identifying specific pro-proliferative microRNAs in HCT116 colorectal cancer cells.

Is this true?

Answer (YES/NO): YES